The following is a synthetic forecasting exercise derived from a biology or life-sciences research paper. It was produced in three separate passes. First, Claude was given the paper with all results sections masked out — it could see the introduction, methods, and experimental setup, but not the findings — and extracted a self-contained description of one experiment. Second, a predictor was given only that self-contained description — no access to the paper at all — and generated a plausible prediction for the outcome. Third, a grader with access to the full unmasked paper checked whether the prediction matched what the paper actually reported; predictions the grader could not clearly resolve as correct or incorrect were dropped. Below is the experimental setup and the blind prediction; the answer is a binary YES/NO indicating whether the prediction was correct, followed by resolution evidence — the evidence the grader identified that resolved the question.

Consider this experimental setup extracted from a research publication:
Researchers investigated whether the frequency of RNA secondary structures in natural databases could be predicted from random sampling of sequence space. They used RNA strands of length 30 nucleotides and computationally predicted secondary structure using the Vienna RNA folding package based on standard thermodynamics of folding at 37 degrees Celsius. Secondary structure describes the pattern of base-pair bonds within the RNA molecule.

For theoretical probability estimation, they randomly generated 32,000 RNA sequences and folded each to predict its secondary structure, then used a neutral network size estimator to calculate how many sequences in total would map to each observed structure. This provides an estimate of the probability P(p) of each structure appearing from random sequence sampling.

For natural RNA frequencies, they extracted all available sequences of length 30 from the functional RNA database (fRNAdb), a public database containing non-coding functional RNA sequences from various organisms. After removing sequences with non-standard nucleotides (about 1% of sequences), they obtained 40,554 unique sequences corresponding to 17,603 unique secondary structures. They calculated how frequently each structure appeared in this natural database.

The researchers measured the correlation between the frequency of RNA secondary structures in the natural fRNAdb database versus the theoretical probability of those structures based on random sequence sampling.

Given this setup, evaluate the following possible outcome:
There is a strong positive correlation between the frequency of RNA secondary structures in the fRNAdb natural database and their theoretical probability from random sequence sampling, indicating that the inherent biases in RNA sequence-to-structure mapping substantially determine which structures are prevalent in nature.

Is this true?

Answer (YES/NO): YES